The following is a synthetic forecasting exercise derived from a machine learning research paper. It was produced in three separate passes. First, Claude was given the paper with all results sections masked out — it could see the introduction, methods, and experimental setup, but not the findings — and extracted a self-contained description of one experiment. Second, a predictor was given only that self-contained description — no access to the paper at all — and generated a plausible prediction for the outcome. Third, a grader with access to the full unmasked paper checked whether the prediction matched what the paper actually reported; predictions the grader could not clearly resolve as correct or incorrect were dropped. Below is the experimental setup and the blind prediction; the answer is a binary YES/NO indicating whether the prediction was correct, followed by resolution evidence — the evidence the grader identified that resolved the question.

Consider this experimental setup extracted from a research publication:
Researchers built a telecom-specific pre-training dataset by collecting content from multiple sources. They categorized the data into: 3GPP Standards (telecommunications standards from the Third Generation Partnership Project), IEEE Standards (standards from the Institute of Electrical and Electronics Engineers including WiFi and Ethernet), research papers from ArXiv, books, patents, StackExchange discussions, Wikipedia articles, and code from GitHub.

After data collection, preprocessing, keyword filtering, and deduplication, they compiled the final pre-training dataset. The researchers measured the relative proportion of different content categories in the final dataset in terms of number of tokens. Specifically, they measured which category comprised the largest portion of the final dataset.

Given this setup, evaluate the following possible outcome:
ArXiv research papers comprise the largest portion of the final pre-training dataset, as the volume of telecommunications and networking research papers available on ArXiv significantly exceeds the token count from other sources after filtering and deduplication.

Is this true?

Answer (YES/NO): YES